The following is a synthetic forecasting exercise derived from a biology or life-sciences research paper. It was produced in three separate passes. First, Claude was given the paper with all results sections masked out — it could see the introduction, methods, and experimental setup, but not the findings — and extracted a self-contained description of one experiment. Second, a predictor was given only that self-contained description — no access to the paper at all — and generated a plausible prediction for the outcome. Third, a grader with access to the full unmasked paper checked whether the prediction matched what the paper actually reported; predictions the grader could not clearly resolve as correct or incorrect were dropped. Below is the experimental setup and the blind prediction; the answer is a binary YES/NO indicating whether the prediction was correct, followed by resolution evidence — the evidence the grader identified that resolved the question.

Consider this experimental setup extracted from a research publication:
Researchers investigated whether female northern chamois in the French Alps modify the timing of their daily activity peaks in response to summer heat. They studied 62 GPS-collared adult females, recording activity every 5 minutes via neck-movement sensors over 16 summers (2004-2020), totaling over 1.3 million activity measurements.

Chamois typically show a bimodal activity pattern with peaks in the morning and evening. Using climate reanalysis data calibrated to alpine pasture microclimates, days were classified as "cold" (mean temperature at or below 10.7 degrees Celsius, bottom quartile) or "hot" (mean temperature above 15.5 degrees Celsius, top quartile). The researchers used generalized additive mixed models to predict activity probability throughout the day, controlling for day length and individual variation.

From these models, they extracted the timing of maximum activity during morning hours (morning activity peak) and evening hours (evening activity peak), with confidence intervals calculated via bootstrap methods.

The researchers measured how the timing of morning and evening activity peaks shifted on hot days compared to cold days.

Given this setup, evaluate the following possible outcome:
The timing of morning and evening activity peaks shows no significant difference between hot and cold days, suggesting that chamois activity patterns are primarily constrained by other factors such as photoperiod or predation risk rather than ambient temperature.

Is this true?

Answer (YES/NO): NO